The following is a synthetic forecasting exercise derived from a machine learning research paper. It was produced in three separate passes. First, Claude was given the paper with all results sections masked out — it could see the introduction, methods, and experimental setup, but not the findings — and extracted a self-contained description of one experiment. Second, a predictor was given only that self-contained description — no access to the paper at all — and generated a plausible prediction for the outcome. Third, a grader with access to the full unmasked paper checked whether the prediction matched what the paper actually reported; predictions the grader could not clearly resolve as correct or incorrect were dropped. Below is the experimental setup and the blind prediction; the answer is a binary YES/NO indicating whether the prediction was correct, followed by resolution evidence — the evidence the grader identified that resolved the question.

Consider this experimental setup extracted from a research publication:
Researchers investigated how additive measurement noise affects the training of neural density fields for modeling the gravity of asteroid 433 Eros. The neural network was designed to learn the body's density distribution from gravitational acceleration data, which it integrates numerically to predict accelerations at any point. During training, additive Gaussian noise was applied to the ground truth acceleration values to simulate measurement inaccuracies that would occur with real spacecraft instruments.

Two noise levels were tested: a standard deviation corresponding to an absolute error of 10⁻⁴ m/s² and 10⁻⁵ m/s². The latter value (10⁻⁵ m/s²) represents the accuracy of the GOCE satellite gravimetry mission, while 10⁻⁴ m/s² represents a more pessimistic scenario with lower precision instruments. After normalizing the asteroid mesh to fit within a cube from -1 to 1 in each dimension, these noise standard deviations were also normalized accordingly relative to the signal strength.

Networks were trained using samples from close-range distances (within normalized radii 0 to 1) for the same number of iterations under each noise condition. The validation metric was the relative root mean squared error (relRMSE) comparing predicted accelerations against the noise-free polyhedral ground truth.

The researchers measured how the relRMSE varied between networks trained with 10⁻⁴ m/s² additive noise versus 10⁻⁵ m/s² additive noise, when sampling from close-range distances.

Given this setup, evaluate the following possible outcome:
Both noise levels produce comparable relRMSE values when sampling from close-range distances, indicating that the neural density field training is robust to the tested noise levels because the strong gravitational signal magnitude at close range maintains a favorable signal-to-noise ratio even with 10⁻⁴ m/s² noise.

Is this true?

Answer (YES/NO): NO